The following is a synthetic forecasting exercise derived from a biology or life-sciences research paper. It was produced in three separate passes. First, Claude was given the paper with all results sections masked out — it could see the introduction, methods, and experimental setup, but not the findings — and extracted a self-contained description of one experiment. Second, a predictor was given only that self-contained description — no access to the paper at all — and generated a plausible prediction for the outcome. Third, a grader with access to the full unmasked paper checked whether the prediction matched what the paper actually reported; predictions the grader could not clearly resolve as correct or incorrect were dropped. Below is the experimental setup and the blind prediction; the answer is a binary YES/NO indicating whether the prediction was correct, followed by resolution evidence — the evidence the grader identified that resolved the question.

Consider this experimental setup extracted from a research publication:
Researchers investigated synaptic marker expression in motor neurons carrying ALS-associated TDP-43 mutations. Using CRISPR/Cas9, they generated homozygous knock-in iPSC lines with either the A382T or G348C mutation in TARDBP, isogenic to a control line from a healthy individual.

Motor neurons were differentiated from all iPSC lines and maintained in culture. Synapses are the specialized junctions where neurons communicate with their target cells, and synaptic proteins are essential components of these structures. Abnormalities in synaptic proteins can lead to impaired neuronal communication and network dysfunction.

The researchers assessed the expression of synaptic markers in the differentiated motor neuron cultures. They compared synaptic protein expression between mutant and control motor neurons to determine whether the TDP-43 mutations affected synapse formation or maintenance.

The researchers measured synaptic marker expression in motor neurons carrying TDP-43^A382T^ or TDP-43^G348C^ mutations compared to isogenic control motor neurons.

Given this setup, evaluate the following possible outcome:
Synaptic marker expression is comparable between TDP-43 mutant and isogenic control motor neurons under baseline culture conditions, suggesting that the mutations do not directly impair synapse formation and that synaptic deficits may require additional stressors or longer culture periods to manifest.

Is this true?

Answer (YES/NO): NO